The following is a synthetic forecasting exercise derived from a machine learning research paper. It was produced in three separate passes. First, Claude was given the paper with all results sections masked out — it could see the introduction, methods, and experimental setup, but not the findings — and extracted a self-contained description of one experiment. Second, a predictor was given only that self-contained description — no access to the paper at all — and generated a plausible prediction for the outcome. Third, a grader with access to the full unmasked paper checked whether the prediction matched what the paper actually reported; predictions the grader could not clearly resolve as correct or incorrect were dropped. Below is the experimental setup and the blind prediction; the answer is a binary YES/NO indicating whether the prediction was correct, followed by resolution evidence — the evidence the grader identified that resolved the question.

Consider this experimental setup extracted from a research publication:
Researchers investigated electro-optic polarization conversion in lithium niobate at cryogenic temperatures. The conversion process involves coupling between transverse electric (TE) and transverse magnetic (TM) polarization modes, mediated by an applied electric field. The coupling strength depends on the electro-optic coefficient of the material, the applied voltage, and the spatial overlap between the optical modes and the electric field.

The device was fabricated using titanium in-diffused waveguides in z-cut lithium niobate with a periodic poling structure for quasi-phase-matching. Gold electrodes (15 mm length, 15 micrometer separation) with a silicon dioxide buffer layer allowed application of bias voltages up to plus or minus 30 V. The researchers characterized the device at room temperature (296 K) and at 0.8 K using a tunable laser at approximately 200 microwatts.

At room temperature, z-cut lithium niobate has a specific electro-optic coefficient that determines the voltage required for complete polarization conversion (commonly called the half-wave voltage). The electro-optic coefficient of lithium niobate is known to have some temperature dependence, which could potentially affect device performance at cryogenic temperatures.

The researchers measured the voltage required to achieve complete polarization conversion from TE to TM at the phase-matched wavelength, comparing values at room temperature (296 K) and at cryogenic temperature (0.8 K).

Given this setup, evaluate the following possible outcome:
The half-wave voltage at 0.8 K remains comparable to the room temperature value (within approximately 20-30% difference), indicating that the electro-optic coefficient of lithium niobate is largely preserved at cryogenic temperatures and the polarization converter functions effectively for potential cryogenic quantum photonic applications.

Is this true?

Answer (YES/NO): NO